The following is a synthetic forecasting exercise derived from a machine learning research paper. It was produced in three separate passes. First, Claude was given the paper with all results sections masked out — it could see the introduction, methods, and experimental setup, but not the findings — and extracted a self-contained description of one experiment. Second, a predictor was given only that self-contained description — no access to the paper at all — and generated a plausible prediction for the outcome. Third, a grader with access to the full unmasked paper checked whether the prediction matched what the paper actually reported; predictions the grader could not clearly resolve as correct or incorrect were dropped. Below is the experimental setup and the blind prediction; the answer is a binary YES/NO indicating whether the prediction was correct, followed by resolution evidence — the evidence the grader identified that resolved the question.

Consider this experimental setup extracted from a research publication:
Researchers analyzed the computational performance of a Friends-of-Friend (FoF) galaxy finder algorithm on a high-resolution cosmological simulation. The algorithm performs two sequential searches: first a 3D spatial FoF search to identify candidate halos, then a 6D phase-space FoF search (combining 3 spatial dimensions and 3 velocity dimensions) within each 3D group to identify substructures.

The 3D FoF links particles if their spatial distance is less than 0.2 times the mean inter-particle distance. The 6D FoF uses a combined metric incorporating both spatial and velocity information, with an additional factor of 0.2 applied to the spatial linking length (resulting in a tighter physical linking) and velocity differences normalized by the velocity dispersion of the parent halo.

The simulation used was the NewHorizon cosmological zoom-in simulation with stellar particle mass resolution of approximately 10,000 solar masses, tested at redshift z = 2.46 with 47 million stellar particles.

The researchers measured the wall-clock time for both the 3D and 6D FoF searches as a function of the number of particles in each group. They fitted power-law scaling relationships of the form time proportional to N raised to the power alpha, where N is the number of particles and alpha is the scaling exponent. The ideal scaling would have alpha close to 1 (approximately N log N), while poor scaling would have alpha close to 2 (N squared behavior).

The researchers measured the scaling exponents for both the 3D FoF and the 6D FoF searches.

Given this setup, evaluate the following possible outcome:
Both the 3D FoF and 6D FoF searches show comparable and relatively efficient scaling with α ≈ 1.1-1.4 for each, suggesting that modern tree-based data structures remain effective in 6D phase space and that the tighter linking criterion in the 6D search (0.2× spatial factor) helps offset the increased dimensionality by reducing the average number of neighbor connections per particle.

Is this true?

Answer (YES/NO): NO